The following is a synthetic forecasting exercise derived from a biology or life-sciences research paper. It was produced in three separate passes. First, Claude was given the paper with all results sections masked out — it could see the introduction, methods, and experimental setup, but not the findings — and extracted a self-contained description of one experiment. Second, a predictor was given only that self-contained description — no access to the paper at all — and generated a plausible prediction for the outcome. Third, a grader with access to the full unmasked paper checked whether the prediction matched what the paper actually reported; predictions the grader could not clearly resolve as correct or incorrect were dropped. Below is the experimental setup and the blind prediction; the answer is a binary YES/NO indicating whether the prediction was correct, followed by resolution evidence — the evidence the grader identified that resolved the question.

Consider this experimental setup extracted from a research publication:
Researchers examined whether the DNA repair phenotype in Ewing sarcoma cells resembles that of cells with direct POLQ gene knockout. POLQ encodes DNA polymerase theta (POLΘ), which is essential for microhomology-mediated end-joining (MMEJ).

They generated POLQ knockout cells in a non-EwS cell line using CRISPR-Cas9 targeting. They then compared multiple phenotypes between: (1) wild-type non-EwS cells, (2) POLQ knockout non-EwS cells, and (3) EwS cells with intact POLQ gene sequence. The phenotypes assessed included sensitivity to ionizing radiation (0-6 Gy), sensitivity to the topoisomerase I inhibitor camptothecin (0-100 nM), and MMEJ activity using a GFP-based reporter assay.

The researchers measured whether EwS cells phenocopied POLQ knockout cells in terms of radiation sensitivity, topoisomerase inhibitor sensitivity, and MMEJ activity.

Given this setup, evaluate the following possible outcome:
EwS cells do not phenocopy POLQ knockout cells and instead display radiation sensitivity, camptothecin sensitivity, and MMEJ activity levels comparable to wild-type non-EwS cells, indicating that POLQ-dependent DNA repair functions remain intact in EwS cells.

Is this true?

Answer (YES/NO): NO